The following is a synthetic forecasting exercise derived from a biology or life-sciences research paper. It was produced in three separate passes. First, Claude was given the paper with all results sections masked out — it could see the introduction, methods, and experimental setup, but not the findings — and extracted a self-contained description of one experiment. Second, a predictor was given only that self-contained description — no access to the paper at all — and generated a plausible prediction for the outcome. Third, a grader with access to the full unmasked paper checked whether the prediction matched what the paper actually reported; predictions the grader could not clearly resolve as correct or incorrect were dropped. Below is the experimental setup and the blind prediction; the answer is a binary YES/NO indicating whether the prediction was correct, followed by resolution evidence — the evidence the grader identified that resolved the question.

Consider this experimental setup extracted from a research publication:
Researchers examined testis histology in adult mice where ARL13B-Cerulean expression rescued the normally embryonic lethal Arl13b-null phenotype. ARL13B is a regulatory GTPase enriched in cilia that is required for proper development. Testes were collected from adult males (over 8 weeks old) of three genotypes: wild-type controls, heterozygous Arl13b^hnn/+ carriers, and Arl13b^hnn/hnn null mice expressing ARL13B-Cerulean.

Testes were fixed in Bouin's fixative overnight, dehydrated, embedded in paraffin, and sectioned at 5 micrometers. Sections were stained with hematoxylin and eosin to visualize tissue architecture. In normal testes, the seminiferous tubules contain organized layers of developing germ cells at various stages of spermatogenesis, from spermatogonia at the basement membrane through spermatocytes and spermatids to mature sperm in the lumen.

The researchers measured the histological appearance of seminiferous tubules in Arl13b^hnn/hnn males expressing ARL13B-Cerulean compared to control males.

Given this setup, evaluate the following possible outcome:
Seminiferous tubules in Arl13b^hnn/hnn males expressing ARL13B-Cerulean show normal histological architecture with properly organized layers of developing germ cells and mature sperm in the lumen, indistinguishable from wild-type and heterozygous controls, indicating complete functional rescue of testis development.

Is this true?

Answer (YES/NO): NO